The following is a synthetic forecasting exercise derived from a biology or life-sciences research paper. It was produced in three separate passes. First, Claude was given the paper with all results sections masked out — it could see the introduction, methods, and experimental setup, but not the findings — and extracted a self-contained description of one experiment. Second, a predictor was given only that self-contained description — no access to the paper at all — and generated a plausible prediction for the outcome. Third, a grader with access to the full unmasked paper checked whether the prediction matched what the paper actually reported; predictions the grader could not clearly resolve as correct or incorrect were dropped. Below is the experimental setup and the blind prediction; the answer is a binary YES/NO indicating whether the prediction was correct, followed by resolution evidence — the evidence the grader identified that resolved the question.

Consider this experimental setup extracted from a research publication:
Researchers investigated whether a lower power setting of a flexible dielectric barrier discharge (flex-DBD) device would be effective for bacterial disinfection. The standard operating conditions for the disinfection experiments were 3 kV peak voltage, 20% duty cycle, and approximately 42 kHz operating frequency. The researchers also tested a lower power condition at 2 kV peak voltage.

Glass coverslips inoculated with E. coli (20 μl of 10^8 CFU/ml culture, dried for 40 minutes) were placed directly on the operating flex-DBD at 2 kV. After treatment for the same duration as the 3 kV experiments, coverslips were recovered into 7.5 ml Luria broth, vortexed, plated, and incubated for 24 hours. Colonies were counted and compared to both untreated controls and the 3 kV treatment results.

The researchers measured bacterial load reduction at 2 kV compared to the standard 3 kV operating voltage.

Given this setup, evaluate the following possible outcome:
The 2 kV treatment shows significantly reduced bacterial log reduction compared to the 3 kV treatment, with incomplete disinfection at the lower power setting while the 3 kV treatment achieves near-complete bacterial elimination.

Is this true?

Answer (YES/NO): YES